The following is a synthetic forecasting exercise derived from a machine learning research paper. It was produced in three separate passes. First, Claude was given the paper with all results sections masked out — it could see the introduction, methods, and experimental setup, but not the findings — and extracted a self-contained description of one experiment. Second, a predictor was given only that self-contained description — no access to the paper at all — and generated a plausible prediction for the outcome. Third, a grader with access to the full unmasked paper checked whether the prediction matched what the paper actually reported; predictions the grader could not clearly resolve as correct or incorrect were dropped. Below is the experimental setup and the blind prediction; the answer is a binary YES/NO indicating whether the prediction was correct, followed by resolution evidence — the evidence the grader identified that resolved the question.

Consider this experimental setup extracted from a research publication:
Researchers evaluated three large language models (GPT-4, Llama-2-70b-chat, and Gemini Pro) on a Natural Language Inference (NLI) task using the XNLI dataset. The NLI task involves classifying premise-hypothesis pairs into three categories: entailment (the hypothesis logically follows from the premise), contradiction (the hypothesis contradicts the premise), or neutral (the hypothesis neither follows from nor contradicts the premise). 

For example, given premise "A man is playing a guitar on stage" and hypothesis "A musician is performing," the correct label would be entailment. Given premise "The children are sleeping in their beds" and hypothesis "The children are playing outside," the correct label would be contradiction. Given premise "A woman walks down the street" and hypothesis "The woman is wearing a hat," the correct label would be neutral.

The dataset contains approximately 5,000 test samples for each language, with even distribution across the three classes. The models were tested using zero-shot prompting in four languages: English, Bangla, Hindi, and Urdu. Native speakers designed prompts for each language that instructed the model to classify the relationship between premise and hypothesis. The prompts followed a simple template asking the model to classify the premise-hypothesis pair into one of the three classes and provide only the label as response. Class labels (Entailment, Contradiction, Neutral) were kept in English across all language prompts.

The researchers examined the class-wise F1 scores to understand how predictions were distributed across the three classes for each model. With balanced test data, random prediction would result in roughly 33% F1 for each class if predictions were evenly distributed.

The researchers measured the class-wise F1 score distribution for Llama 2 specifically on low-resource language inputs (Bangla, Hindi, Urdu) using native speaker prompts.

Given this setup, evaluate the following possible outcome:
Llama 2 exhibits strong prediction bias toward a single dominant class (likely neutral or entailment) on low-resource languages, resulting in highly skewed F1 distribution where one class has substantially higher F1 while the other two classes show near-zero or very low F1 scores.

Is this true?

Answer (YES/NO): YES